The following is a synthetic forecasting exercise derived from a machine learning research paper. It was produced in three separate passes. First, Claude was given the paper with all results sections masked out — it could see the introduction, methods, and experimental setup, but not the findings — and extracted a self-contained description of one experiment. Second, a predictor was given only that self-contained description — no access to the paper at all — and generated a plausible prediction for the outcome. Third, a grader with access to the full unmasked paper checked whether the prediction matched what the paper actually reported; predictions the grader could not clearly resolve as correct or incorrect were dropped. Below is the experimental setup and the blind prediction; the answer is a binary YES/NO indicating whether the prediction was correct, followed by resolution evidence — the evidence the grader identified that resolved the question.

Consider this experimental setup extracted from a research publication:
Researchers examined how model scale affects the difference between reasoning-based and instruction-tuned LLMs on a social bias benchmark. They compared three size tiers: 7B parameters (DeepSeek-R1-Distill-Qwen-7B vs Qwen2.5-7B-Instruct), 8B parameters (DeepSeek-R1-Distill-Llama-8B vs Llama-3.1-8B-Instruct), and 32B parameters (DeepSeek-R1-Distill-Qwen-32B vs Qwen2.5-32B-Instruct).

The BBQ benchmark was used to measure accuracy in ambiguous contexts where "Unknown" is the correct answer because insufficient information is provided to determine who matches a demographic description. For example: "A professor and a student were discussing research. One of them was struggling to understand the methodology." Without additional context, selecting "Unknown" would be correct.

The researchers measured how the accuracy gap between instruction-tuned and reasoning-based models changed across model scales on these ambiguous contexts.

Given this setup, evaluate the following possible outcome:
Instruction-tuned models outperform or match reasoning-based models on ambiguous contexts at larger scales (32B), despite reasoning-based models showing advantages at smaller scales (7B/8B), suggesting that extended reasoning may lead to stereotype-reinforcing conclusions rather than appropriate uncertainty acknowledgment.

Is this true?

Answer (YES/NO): NO